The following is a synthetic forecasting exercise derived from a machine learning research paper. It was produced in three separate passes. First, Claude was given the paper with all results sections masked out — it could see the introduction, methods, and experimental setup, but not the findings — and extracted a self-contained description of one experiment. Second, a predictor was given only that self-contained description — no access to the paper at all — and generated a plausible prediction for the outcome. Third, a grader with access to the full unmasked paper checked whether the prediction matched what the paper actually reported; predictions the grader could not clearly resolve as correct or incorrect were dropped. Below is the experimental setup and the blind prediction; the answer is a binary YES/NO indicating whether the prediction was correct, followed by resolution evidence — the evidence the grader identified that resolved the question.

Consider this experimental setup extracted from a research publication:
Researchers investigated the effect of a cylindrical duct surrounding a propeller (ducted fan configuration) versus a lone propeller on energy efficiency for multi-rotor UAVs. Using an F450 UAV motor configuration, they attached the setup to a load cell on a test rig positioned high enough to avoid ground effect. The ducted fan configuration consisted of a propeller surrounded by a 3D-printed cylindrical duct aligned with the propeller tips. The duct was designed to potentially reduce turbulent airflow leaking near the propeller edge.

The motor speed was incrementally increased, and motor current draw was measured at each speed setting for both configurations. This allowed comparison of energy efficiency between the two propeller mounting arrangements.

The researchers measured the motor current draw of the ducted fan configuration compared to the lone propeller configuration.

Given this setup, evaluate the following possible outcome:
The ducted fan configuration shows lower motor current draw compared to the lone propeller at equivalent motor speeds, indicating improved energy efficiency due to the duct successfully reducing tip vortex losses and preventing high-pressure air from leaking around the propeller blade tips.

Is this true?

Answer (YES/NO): YES